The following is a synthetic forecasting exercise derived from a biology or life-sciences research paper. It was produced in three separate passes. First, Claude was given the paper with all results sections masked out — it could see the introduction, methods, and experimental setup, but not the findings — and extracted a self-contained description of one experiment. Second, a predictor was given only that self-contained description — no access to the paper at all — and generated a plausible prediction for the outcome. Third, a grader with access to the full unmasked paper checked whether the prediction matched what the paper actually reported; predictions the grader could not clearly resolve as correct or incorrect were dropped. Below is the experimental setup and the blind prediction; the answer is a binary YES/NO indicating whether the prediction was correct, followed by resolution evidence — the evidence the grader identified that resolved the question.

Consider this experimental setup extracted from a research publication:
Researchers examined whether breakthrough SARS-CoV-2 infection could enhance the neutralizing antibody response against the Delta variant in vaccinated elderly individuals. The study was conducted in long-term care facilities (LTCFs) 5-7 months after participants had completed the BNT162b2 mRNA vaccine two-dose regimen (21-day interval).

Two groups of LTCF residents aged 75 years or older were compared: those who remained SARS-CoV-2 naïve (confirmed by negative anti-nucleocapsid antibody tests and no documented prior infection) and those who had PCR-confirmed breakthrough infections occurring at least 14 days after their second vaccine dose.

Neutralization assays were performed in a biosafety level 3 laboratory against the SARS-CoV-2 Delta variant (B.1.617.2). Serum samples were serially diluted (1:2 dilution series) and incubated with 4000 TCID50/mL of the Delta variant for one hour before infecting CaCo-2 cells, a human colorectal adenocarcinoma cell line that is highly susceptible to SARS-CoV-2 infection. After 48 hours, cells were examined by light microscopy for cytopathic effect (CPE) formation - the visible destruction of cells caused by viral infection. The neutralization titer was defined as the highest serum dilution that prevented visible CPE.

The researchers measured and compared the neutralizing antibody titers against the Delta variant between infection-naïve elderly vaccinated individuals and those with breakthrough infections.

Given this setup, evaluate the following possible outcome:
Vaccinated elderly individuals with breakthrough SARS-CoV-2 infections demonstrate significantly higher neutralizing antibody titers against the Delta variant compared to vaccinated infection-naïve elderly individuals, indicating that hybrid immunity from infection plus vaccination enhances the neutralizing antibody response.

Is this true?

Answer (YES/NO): YES